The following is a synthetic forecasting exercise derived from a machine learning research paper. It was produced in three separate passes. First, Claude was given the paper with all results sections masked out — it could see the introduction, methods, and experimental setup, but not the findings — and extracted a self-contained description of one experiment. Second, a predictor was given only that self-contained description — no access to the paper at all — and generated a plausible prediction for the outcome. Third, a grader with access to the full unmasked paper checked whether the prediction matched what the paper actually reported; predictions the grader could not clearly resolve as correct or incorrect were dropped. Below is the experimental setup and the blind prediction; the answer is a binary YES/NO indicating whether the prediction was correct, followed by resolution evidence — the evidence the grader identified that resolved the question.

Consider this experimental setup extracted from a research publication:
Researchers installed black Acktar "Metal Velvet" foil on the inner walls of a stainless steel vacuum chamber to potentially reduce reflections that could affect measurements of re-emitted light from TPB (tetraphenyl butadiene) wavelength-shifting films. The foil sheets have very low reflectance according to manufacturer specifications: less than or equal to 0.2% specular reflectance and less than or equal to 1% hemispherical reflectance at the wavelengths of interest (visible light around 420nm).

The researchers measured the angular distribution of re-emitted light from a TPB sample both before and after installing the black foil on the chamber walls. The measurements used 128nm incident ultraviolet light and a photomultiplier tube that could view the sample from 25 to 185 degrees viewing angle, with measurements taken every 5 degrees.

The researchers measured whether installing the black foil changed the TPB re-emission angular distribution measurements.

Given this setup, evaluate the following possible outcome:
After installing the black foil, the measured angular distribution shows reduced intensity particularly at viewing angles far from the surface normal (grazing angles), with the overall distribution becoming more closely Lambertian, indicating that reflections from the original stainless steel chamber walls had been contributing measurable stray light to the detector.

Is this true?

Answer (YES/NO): NO